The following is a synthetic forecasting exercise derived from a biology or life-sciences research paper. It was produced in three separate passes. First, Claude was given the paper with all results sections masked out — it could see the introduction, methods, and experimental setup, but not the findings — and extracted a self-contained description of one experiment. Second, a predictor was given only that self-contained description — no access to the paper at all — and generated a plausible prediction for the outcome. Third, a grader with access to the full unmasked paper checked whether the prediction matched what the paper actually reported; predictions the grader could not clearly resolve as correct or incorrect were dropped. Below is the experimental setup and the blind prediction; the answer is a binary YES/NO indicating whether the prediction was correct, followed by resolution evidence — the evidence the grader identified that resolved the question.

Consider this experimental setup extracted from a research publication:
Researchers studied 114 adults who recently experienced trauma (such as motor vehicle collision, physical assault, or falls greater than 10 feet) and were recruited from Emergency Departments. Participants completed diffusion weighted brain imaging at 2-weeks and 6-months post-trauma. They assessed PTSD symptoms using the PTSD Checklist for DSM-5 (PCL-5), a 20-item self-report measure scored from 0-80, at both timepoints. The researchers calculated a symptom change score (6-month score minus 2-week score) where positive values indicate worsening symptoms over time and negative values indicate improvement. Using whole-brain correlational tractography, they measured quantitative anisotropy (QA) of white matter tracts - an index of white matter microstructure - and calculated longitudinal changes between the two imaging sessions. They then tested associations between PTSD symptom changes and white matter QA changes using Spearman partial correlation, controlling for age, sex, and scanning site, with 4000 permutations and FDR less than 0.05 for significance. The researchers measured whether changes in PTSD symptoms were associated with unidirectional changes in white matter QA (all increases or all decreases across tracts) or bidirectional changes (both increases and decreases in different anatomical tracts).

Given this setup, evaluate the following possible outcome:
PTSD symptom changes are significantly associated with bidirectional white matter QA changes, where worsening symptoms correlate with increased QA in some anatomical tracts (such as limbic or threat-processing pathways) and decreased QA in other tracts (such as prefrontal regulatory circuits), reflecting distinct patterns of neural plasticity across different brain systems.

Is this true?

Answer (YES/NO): NO